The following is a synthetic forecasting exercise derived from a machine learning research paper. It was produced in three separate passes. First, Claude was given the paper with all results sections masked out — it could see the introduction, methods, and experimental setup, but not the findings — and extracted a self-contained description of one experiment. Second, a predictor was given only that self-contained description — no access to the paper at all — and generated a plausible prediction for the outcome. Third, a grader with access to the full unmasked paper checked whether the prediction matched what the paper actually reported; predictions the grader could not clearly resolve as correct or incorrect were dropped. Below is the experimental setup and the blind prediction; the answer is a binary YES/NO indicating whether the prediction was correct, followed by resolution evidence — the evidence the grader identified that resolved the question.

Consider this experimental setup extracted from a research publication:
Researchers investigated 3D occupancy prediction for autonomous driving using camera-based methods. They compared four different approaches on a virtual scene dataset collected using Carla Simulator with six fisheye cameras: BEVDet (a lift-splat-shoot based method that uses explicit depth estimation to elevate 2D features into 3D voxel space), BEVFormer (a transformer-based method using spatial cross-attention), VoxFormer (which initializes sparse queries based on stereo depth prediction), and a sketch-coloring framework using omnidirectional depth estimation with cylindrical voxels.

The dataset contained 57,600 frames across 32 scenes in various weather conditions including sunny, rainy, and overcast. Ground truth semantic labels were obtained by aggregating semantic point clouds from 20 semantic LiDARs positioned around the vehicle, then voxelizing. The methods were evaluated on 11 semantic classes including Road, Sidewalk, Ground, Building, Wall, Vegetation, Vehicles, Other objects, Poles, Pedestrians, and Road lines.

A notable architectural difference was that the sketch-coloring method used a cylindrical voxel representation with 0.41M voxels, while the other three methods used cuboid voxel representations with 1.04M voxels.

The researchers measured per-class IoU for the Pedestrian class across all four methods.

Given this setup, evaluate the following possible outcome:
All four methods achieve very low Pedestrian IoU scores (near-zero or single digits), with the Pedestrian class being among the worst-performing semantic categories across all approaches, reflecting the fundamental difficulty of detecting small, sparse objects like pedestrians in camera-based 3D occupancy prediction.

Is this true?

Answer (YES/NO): NO